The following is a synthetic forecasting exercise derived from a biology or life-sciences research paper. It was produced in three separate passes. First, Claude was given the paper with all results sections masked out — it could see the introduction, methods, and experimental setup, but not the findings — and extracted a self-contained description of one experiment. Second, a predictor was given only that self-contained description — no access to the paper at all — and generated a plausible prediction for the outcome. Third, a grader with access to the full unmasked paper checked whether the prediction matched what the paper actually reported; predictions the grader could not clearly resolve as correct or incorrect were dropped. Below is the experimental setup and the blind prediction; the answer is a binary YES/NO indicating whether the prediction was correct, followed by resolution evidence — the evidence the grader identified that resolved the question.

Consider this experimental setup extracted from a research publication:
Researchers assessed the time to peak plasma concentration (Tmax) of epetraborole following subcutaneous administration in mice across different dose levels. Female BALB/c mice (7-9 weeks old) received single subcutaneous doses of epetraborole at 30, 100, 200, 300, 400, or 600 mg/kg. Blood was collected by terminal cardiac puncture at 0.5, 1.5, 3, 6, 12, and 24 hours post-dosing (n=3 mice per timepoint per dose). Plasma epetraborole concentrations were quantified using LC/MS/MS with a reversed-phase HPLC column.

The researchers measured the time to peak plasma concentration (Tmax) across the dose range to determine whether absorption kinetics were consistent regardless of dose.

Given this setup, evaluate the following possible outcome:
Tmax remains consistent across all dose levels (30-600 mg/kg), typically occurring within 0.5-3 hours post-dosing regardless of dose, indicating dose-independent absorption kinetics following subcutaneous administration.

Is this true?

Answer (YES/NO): YES